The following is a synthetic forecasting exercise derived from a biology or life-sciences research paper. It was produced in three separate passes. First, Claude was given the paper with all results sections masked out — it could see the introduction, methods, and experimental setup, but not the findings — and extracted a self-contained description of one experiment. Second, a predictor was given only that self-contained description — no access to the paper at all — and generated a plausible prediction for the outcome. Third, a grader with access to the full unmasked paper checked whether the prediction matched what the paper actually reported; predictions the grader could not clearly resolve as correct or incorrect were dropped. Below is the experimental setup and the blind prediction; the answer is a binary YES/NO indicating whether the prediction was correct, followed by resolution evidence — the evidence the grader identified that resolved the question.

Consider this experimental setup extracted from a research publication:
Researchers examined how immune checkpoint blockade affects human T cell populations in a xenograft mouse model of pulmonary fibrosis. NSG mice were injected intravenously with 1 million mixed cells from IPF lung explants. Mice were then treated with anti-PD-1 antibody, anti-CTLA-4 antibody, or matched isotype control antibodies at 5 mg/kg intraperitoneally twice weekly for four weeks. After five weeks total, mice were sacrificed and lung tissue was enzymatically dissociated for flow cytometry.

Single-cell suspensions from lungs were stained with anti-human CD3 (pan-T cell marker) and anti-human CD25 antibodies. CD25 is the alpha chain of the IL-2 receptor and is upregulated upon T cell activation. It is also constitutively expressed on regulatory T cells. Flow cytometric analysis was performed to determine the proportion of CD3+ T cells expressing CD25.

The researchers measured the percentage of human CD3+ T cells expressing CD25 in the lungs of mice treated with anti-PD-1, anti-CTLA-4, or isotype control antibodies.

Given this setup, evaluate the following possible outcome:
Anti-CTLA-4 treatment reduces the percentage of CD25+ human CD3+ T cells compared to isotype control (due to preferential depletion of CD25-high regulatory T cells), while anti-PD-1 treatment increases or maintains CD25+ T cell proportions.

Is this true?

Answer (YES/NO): NO